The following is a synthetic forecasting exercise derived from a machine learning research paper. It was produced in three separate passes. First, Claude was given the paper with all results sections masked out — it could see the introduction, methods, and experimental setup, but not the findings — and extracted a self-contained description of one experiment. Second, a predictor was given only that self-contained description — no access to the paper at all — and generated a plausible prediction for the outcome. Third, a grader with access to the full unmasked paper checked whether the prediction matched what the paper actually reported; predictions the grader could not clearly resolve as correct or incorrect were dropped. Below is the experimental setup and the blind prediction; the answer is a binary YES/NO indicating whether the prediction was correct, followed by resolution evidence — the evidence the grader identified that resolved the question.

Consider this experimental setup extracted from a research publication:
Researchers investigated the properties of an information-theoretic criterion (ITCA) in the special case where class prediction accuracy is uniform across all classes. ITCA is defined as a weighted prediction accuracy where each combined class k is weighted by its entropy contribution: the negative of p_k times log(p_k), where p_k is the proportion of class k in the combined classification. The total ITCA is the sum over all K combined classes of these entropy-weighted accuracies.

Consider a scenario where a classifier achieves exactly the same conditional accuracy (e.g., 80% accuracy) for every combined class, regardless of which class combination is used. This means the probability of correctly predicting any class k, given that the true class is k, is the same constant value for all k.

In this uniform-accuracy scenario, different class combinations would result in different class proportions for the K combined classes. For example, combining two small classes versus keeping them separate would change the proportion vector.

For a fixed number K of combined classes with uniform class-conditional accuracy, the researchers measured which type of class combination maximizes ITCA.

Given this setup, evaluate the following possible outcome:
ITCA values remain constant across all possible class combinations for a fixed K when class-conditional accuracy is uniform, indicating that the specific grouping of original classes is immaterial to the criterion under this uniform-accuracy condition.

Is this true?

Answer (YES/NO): NO